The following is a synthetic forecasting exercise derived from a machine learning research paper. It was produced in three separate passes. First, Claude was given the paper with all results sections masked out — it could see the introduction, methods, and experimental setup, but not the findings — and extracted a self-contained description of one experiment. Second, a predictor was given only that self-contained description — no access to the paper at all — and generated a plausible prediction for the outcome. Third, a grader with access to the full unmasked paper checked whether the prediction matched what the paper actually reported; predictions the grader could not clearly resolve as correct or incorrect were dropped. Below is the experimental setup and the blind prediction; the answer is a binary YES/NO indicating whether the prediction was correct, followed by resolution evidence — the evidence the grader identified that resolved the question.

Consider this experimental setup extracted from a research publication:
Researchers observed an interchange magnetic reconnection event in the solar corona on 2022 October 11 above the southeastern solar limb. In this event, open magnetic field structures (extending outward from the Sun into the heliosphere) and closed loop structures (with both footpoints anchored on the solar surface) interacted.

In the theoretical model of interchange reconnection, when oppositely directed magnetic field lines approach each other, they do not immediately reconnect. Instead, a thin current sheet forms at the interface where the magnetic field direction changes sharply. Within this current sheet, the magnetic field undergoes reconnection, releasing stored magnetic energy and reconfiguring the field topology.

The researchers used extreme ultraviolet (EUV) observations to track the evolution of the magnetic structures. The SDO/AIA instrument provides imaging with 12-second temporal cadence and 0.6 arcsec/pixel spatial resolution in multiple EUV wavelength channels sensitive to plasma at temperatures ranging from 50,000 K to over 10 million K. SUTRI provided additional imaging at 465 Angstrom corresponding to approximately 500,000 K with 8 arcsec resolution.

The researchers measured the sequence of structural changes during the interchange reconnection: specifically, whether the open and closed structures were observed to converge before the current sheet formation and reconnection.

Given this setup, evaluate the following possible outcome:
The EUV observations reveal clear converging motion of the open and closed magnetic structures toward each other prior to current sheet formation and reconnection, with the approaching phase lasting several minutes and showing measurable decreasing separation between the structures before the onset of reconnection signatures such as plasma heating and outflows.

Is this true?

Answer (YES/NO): YES